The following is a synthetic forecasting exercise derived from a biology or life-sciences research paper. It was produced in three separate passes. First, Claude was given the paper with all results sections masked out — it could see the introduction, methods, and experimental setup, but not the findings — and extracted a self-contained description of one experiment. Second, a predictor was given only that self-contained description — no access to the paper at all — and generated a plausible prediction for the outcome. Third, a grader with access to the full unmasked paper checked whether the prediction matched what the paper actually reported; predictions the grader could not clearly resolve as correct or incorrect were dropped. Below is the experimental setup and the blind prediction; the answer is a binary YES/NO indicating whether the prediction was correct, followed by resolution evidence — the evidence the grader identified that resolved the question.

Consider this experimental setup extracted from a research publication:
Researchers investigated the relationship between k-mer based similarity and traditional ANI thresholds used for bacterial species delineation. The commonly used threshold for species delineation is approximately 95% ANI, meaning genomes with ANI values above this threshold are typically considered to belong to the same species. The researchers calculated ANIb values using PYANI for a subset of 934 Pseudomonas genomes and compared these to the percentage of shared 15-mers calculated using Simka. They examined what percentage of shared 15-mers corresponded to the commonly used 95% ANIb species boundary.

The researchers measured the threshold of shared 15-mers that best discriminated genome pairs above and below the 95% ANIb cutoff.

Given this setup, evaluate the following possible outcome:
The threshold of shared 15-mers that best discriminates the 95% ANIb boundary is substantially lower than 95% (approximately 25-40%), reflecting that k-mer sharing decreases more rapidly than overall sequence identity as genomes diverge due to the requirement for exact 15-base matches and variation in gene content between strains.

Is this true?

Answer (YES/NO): NO